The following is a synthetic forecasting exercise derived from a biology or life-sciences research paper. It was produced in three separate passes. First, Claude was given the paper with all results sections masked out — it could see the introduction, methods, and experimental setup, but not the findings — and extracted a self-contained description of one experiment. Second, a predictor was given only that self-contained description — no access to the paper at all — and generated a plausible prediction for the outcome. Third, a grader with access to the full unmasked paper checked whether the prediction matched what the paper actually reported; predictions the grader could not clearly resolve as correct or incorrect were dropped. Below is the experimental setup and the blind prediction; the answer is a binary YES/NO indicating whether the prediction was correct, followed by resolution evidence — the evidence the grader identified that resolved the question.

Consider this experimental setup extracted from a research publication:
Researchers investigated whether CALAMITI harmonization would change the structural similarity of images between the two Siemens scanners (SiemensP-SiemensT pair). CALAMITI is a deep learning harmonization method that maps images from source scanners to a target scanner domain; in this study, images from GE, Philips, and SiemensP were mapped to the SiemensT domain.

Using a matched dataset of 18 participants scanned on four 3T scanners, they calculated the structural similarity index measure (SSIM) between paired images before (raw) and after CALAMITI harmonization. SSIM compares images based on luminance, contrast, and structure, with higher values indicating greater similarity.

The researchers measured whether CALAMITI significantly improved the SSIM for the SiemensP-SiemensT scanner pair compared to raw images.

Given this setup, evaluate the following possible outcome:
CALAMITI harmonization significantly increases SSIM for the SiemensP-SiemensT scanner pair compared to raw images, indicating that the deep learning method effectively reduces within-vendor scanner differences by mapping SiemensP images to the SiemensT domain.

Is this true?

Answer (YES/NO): NO